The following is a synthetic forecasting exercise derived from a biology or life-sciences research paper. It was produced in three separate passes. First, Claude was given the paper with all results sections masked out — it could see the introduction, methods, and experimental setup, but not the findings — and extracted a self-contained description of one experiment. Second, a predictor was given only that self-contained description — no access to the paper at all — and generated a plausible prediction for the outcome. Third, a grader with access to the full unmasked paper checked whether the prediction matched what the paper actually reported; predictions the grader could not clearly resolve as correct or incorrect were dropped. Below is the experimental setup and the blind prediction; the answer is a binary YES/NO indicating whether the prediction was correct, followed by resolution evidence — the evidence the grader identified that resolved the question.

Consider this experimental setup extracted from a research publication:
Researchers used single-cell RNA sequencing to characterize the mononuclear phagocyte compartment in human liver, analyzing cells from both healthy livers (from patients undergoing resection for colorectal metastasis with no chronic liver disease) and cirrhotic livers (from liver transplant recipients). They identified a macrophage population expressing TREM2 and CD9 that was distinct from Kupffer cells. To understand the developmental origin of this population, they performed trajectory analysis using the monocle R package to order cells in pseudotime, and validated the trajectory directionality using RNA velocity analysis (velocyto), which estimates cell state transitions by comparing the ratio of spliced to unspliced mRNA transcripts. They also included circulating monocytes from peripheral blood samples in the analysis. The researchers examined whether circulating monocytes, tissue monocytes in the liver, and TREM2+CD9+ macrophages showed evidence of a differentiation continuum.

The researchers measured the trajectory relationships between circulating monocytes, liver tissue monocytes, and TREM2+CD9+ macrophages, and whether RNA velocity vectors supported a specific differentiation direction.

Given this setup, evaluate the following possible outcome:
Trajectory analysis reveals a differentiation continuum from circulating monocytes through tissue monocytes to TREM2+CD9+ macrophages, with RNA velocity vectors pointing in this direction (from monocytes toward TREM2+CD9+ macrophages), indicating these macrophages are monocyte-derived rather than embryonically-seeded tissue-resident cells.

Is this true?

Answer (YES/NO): YES